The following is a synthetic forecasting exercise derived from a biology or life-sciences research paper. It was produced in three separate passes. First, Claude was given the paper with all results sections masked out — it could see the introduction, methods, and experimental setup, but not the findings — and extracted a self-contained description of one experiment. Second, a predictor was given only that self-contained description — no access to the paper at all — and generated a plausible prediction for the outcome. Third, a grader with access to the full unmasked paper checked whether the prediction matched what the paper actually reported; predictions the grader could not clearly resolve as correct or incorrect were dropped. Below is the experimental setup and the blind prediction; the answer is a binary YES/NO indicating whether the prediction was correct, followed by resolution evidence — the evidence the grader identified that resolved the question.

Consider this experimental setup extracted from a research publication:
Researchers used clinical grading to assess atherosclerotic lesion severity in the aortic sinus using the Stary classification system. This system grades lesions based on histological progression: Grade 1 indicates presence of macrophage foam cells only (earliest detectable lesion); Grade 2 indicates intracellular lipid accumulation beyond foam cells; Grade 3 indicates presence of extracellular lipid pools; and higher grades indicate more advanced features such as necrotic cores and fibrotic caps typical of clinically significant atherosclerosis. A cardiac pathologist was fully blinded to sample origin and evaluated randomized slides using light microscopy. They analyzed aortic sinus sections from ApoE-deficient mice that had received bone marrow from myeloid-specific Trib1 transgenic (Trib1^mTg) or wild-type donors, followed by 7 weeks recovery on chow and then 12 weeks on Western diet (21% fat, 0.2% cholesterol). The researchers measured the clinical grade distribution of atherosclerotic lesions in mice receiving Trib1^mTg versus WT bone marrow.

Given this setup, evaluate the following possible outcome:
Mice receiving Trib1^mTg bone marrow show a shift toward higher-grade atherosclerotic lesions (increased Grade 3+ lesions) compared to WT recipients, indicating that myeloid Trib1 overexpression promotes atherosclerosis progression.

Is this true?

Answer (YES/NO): NO